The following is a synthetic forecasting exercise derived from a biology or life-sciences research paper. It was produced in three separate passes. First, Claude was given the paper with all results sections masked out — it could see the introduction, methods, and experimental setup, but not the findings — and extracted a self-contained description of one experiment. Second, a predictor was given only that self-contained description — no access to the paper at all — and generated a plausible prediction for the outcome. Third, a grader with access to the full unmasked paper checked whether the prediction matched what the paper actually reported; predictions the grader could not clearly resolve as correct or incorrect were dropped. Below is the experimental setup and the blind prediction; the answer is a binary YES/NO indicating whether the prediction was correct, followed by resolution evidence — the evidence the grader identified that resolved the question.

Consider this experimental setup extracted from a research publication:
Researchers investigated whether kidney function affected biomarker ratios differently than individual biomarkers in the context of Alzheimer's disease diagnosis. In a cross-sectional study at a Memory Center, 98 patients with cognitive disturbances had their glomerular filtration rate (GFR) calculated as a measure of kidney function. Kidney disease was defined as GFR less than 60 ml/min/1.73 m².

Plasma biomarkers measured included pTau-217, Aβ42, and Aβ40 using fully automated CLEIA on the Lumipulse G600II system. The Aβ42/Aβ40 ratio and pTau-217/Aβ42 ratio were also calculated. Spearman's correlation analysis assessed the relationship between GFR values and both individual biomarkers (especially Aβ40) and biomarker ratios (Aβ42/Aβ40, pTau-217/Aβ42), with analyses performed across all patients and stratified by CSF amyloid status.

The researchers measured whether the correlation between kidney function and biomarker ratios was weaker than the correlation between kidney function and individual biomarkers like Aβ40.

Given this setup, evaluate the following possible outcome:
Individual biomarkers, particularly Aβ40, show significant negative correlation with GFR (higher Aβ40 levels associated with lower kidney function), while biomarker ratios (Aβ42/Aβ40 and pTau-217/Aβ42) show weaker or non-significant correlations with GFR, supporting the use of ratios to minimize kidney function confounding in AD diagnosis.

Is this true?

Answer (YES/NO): YES